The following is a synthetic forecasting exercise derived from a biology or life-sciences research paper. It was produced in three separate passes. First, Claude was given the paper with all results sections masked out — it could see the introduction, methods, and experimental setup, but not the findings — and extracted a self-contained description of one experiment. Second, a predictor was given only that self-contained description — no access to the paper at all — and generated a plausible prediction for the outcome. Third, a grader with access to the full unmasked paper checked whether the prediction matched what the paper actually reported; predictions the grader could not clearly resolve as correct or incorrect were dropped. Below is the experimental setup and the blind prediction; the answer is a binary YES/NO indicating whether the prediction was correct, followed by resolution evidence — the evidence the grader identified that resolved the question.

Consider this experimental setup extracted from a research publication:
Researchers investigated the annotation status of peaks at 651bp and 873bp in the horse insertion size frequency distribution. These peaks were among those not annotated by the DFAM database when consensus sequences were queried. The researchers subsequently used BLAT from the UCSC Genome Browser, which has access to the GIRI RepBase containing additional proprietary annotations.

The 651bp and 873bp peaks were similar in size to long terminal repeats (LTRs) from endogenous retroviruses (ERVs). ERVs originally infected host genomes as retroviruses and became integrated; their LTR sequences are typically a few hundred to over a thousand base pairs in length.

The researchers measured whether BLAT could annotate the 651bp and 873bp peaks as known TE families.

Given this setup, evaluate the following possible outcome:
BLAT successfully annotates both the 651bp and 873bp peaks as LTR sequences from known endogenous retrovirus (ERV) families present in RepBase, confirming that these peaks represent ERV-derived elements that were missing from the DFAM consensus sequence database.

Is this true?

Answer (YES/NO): YES